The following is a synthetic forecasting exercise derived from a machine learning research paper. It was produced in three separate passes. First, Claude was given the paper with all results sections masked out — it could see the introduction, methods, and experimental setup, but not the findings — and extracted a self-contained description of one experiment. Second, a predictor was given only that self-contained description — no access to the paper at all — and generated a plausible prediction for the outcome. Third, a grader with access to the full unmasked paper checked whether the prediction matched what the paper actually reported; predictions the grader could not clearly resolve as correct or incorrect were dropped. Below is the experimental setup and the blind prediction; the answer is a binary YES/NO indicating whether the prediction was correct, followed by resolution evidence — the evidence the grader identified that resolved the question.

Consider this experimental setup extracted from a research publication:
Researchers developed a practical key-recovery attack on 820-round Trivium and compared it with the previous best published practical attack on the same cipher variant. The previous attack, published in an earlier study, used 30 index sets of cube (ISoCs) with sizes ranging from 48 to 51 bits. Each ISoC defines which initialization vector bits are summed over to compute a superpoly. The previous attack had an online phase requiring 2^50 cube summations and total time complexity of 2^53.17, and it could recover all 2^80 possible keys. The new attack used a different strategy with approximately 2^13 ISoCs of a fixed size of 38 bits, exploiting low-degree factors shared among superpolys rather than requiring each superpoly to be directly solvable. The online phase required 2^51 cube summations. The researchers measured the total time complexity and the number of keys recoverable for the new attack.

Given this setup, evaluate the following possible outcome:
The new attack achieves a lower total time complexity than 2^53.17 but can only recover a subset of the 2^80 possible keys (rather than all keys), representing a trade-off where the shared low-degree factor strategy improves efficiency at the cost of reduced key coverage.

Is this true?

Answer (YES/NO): YES